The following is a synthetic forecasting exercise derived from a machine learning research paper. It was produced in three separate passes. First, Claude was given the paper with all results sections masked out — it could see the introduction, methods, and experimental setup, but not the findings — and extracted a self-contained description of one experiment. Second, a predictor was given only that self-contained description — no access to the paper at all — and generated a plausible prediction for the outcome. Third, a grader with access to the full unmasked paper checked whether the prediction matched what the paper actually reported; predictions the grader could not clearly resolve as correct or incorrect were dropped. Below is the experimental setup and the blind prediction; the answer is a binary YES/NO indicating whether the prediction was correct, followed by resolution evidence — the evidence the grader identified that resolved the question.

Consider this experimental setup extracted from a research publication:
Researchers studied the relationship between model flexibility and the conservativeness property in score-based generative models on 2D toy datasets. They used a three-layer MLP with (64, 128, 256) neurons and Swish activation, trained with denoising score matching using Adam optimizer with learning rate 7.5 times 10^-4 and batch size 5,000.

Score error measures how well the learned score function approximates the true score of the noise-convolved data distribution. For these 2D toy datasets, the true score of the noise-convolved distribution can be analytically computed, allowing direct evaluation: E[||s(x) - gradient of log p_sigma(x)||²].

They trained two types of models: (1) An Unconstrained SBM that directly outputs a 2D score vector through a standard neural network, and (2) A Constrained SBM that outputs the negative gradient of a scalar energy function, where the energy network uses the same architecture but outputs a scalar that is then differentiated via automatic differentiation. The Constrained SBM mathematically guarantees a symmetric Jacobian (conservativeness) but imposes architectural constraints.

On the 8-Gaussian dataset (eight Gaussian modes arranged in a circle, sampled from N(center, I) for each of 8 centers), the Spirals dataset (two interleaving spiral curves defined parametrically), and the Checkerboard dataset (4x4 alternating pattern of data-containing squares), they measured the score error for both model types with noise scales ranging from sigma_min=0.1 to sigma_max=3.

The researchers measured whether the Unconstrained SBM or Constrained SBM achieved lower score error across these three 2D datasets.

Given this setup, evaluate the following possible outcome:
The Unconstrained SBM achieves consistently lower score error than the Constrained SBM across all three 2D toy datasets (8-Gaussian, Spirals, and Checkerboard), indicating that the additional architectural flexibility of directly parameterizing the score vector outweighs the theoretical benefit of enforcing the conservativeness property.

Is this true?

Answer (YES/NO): YES